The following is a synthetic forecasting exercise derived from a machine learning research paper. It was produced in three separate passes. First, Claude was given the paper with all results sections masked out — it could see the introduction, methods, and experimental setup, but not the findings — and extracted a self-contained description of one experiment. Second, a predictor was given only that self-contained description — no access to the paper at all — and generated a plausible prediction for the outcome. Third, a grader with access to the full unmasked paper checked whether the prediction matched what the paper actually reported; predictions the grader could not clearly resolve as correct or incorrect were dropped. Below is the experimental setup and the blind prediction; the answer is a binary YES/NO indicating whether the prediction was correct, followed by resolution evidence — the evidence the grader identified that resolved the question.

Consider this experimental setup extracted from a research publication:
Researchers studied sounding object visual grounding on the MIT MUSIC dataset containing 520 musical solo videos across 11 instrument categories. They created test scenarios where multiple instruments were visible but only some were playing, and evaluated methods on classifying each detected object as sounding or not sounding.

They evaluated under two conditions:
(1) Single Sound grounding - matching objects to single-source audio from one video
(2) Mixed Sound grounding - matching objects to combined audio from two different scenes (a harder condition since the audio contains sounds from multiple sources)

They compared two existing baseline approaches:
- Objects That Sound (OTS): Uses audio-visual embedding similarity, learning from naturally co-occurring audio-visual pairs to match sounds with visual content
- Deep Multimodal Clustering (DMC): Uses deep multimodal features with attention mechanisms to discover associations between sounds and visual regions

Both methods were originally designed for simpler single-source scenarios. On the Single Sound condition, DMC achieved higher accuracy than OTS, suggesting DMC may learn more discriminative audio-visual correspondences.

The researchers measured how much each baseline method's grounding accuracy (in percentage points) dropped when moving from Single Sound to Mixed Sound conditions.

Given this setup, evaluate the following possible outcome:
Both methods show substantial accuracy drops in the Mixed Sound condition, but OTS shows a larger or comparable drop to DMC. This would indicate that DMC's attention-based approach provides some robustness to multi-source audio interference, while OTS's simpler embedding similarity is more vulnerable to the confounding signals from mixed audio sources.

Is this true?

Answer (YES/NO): NO